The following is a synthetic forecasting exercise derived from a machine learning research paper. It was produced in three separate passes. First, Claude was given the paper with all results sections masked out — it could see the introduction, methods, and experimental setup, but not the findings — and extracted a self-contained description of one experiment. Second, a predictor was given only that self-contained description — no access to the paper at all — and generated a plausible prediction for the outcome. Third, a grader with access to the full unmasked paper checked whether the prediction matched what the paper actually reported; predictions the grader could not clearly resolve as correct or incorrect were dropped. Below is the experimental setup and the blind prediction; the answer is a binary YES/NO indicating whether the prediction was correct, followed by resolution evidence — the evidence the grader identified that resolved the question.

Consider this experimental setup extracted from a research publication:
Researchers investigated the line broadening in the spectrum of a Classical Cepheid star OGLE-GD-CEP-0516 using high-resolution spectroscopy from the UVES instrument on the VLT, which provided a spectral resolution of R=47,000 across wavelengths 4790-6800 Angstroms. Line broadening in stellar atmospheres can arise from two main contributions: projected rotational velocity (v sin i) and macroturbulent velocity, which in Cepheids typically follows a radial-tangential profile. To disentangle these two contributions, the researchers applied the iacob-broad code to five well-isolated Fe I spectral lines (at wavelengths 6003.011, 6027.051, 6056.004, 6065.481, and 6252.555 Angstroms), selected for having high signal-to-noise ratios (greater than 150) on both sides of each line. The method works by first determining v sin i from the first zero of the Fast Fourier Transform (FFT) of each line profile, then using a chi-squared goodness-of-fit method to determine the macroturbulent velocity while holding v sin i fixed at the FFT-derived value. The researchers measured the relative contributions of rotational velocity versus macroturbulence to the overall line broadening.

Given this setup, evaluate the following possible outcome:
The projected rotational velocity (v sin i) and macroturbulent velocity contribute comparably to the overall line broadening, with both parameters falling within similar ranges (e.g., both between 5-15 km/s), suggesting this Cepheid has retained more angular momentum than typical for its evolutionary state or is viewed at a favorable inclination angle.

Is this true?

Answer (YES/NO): NO